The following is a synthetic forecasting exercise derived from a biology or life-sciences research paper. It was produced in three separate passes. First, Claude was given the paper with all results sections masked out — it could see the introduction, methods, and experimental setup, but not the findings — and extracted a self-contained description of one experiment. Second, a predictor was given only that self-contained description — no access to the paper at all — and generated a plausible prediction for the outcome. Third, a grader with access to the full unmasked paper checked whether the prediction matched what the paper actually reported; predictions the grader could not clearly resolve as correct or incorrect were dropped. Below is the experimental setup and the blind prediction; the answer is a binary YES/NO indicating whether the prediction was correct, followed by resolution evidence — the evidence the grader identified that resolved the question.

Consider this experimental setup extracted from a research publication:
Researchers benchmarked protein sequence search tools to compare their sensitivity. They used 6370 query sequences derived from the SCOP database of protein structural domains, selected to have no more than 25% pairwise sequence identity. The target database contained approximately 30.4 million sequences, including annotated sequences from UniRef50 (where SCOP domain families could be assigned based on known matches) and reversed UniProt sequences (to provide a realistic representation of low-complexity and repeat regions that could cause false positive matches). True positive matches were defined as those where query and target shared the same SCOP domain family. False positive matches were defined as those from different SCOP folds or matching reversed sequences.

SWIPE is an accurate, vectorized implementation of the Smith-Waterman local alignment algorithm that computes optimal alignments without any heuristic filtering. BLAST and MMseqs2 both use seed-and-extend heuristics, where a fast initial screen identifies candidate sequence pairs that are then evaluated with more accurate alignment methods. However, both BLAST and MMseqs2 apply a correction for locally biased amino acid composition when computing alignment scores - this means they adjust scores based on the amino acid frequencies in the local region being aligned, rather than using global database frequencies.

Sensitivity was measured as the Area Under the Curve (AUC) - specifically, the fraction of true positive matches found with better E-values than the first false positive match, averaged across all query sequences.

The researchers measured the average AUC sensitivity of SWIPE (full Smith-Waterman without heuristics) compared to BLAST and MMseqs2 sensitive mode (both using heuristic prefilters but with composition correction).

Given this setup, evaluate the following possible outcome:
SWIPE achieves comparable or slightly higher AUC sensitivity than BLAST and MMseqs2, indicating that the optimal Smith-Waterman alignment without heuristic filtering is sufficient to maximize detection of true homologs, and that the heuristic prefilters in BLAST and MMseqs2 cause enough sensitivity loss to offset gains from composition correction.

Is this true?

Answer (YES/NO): NO